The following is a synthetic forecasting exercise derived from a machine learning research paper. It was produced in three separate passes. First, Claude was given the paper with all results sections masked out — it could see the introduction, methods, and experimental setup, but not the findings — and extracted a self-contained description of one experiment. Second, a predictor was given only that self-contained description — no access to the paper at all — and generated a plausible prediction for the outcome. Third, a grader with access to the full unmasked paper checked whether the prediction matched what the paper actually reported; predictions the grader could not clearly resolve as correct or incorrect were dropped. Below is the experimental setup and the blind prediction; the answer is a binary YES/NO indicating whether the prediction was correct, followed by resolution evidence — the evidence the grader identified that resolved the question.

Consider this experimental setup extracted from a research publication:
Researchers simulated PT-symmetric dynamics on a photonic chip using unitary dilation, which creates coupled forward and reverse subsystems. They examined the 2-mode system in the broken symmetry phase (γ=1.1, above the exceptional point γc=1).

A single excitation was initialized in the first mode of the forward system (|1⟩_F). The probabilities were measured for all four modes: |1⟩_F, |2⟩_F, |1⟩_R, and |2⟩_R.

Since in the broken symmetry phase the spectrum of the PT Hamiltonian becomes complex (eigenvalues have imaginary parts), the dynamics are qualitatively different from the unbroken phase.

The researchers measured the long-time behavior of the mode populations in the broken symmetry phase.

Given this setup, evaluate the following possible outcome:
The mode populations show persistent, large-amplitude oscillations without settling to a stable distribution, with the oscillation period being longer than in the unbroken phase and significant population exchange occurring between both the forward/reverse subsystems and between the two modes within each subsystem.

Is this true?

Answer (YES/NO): NO